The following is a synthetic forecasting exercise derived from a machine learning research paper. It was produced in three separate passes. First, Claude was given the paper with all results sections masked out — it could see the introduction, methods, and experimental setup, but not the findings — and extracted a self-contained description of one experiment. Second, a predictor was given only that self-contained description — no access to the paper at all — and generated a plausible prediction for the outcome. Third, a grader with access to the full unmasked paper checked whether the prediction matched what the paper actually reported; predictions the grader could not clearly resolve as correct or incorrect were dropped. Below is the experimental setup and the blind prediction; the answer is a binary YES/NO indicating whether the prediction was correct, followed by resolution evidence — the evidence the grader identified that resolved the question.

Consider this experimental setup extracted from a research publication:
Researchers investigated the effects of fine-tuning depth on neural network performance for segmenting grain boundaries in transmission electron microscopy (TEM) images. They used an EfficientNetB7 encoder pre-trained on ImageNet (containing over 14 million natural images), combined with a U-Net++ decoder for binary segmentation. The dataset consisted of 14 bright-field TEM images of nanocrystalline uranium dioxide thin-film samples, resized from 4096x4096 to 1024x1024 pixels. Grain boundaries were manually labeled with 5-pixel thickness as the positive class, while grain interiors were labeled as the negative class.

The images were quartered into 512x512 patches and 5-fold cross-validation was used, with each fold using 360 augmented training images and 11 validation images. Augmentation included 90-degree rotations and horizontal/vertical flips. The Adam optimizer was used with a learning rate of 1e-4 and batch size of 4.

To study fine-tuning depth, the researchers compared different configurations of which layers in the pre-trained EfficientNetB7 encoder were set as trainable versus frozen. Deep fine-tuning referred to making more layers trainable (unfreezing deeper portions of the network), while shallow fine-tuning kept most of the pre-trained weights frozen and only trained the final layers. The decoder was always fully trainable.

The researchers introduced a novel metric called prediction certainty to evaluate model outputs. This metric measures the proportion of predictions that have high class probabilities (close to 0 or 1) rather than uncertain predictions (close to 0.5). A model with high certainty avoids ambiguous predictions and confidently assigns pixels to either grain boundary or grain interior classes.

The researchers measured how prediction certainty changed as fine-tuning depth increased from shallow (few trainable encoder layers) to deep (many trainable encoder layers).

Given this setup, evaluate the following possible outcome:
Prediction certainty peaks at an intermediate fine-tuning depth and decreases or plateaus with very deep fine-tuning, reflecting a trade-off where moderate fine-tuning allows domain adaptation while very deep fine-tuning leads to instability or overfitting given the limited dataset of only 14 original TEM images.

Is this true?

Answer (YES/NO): NO